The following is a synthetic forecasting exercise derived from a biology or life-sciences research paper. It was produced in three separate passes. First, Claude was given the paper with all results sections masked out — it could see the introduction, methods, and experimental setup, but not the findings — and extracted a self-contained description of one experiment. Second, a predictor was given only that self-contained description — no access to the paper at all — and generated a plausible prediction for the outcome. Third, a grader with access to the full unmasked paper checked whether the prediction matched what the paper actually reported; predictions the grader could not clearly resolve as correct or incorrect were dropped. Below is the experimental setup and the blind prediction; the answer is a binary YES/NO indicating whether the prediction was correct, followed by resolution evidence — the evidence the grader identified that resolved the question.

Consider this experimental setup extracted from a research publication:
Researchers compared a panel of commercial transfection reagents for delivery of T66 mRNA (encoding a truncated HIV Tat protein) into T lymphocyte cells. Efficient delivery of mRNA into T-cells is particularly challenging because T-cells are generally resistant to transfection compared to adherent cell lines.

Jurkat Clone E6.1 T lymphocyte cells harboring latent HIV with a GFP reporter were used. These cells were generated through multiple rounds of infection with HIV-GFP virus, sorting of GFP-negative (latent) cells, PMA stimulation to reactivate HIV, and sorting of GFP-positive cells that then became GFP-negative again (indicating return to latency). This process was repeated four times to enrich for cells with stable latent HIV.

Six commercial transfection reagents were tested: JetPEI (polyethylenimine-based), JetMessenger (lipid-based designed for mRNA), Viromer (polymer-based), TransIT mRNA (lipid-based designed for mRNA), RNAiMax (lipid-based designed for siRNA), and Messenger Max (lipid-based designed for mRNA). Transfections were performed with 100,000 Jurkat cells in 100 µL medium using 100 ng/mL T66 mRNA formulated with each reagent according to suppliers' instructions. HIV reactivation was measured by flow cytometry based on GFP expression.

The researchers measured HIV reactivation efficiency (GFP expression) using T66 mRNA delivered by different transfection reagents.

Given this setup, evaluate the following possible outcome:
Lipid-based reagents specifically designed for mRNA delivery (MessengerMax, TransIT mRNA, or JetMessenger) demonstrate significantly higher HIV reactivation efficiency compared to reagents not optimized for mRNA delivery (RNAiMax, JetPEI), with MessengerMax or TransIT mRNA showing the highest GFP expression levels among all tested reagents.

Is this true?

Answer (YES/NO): NO